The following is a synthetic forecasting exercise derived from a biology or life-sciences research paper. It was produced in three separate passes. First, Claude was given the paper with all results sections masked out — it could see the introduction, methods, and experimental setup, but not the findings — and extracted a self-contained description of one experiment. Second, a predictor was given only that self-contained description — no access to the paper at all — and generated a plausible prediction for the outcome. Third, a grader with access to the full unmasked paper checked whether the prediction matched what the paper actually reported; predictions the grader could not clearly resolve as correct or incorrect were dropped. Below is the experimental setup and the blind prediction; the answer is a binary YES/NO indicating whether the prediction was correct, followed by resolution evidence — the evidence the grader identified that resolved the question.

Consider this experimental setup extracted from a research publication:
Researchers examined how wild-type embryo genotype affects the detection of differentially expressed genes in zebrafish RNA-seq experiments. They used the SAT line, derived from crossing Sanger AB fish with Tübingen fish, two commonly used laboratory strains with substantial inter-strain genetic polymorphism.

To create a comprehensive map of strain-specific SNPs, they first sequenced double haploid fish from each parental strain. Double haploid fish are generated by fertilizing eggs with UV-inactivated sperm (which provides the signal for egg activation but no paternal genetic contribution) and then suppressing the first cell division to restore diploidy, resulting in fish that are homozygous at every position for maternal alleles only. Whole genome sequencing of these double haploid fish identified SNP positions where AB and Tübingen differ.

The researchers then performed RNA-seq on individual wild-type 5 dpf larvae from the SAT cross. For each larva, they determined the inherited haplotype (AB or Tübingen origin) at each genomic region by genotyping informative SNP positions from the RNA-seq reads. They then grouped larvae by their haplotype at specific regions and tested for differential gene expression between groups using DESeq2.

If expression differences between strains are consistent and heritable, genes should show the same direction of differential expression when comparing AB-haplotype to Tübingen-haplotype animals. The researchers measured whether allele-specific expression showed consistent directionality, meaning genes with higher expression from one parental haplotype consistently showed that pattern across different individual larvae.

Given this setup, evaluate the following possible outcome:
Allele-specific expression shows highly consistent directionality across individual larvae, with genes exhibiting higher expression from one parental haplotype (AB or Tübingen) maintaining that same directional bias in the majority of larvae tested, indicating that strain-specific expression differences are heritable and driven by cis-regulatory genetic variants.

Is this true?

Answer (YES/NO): YES